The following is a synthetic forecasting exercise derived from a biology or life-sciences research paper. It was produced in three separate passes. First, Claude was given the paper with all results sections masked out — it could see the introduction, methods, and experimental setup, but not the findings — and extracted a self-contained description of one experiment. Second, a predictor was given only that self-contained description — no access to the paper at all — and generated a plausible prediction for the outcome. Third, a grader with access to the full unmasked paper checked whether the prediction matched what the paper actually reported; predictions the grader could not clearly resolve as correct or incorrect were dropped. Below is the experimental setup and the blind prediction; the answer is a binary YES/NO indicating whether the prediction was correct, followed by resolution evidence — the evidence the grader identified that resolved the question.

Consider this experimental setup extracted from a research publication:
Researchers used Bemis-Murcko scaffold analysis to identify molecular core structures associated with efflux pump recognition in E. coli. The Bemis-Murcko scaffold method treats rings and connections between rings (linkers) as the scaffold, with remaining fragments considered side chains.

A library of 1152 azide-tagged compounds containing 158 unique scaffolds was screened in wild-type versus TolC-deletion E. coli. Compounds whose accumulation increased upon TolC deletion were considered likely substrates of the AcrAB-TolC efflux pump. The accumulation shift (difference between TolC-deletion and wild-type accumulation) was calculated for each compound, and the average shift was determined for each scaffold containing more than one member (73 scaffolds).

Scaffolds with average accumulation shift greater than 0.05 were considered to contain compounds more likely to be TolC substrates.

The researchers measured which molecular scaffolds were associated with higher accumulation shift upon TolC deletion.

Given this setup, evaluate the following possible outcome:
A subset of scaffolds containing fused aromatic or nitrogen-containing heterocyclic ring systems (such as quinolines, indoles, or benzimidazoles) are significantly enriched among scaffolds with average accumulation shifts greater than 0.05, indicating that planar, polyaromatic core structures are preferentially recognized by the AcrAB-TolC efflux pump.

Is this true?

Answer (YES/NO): NO